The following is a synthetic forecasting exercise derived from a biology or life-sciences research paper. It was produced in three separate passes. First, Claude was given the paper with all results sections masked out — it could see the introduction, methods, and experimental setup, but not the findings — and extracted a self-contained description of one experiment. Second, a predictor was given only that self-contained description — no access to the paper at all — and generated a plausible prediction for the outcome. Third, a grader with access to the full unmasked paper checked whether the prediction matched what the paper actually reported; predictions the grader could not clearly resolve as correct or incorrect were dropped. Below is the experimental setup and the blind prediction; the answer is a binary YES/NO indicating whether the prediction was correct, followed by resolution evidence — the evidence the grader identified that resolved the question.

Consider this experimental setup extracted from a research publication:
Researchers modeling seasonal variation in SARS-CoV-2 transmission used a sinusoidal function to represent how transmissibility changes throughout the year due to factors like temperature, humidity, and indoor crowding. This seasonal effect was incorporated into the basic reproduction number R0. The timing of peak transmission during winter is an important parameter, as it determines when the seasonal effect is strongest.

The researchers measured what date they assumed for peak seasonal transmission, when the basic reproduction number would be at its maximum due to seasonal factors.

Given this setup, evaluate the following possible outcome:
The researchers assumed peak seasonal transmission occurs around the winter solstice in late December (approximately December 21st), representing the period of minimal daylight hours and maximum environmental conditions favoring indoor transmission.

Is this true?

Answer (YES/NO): NO